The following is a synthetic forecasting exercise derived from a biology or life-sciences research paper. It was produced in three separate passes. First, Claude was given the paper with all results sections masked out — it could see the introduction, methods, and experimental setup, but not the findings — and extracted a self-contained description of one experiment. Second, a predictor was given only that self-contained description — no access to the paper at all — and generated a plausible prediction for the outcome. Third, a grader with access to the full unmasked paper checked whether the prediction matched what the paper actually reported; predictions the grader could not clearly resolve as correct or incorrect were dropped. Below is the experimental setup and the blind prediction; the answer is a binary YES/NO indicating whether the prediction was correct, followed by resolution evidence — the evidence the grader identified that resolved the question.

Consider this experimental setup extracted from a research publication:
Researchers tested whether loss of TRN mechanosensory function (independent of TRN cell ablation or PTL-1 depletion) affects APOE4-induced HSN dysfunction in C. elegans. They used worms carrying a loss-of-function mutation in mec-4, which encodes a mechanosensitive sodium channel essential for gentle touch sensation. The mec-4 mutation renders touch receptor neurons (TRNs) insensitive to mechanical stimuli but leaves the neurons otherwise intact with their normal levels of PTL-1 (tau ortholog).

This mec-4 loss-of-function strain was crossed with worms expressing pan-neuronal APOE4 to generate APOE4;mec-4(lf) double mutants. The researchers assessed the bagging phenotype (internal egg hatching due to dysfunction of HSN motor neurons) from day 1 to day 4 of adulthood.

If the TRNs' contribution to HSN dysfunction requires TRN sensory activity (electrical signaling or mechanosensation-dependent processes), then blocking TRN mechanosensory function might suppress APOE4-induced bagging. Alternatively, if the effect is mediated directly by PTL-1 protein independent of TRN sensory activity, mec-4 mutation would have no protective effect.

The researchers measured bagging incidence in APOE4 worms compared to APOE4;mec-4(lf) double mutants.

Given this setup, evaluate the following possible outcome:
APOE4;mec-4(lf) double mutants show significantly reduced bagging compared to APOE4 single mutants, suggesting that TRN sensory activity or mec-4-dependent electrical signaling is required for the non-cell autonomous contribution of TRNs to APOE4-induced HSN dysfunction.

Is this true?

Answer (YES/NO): NO